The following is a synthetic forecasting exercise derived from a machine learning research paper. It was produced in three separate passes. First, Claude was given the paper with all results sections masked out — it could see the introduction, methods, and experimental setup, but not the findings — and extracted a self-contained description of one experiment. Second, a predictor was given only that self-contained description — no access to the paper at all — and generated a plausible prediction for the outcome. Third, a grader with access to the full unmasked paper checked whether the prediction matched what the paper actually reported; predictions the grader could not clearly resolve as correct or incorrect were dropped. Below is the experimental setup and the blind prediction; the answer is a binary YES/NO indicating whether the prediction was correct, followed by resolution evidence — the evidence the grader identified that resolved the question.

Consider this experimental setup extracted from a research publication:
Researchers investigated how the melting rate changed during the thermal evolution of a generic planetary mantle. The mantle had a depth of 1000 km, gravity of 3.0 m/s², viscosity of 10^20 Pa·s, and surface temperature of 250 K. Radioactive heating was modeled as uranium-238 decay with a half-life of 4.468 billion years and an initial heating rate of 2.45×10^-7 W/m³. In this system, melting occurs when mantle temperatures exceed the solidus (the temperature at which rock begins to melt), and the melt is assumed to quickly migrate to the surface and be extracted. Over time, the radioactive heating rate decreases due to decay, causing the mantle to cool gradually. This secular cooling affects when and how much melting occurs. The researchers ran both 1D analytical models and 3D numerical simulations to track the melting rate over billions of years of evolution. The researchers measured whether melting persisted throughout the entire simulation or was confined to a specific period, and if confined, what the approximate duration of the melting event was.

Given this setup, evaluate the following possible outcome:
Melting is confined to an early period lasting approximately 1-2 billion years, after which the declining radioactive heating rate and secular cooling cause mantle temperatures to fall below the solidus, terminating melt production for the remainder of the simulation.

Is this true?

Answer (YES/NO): YES